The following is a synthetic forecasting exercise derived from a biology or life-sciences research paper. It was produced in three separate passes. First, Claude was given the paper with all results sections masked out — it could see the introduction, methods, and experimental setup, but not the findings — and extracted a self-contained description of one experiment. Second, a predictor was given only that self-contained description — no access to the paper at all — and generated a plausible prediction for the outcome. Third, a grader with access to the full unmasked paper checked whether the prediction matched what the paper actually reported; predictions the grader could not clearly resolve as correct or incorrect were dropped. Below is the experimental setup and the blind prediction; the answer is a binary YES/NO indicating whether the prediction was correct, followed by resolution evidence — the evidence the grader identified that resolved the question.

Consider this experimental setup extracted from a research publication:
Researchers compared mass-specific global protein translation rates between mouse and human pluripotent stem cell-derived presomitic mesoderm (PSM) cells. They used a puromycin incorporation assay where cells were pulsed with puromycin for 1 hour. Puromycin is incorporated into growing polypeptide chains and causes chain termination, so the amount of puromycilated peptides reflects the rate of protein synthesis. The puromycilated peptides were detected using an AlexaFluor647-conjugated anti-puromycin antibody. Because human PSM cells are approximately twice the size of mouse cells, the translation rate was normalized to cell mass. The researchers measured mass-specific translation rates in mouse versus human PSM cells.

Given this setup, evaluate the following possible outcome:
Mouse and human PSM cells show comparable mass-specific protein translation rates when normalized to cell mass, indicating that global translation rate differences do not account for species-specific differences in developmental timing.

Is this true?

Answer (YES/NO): NO